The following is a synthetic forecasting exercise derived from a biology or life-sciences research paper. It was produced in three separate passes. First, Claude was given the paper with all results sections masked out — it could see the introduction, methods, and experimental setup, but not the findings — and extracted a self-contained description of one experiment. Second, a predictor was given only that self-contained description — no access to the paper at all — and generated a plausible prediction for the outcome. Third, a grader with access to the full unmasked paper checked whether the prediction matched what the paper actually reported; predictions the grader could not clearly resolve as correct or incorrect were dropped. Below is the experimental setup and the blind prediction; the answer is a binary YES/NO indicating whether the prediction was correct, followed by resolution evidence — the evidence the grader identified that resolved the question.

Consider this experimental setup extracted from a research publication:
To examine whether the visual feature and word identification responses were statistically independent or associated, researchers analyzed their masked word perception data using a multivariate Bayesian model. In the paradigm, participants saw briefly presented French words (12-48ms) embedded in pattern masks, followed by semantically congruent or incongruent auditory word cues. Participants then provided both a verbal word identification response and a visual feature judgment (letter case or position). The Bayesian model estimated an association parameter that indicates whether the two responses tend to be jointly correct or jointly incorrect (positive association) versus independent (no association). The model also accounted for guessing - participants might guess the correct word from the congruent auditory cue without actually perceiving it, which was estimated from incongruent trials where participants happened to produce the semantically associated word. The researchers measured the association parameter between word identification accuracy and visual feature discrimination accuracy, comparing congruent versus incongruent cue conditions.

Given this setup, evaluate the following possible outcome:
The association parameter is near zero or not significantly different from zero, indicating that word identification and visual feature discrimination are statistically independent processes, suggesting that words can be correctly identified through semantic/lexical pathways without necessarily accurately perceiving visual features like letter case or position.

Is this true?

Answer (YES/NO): NO